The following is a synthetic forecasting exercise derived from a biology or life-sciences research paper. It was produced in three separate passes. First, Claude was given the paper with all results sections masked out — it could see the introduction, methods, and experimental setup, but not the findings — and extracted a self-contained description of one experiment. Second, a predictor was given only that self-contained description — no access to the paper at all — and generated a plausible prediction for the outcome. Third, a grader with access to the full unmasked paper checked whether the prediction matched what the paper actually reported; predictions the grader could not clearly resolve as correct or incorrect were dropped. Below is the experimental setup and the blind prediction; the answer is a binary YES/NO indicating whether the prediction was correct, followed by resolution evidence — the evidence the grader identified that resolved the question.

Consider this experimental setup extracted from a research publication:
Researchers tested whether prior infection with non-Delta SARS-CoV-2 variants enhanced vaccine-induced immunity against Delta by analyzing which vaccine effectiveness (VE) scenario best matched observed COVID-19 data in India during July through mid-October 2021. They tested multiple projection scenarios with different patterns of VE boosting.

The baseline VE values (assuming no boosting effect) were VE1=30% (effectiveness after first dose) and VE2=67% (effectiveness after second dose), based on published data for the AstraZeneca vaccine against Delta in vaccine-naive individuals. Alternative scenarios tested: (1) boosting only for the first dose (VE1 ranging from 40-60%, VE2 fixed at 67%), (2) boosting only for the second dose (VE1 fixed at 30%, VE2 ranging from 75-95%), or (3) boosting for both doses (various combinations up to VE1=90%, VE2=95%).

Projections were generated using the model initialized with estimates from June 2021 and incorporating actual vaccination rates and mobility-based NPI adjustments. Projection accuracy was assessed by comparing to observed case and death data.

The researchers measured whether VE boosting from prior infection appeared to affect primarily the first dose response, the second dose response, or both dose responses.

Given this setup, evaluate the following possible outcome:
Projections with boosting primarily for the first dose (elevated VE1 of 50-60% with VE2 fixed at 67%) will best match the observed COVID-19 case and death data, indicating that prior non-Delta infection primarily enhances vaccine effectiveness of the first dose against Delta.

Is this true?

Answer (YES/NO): NO